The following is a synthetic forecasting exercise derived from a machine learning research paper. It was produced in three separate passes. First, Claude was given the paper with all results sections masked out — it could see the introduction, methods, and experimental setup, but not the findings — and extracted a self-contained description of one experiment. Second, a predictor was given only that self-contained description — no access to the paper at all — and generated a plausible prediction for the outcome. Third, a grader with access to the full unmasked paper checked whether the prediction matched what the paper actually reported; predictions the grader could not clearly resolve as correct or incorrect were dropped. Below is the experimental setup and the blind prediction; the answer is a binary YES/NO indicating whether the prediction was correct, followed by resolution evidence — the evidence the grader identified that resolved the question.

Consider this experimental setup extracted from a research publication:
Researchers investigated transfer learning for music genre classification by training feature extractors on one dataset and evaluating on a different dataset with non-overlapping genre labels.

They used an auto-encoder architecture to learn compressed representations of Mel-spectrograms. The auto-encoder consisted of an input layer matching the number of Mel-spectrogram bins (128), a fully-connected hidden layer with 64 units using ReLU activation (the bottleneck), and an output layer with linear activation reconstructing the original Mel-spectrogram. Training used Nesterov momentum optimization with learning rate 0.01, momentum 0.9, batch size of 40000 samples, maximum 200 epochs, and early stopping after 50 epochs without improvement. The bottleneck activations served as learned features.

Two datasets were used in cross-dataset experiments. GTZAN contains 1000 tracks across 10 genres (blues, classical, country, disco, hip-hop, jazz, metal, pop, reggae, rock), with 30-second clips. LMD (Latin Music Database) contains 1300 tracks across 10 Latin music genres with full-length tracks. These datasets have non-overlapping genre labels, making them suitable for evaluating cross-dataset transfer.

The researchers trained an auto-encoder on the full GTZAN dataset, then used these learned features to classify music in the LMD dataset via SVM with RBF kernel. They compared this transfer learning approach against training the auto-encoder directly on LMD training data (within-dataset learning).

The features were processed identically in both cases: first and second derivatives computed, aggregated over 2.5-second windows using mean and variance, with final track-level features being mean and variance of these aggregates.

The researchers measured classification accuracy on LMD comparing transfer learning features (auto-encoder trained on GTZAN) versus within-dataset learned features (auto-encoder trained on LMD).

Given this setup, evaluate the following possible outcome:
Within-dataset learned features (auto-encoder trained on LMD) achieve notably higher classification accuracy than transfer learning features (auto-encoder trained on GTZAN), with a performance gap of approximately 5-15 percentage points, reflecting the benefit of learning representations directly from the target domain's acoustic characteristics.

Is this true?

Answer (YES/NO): YES